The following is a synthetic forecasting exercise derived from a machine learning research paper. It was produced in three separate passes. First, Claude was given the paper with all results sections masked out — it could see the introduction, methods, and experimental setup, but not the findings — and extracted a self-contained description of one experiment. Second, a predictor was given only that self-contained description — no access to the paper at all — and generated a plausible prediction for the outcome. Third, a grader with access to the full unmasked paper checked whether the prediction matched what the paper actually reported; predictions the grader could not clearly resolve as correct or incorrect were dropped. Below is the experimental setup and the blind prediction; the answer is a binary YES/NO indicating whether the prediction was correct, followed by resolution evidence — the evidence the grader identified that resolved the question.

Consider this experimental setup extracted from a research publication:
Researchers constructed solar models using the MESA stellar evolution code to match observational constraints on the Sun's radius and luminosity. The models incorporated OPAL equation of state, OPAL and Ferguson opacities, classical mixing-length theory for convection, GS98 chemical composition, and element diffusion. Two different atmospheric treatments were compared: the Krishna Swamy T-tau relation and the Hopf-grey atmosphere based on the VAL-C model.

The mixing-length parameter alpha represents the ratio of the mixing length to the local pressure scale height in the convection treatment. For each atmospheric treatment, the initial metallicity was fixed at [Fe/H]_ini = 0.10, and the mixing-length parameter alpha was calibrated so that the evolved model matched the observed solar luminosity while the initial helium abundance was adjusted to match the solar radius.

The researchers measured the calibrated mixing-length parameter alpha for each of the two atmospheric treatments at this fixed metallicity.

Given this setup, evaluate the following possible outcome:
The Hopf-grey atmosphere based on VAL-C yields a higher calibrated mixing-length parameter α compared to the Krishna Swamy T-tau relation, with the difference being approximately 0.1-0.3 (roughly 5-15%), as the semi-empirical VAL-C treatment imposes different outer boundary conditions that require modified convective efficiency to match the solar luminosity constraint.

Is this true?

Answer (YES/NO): NO